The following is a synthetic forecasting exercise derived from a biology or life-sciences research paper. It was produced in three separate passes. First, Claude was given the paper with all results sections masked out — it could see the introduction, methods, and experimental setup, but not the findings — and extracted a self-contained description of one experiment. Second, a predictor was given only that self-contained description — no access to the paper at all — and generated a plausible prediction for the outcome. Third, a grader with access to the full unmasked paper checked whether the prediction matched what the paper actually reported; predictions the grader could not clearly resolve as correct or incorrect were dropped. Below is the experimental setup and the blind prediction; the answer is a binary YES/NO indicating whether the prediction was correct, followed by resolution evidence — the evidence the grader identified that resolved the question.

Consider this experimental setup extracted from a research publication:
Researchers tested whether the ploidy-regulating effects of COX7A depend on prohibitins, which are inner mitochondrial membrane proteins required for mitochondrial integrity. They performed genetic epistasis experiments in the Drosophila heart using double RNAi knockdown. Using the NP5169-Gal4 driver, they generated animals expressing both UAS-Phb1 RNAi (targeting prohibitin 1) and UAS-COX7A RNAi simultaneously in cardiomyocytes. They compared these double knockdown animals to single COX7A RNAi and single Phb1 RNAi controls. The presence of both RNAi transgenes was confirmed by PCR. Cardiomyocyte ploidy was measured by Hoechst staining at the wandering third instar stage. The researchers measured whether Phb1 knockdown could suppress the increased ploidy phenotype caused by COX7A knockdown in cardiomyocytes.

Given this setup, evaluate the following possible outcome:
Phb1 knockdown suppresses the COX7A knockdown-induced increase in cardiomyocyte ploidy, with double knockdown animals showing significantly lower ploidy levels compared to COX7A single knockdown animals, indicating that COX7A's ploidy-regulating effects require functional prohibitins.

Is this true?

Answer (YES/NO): YES